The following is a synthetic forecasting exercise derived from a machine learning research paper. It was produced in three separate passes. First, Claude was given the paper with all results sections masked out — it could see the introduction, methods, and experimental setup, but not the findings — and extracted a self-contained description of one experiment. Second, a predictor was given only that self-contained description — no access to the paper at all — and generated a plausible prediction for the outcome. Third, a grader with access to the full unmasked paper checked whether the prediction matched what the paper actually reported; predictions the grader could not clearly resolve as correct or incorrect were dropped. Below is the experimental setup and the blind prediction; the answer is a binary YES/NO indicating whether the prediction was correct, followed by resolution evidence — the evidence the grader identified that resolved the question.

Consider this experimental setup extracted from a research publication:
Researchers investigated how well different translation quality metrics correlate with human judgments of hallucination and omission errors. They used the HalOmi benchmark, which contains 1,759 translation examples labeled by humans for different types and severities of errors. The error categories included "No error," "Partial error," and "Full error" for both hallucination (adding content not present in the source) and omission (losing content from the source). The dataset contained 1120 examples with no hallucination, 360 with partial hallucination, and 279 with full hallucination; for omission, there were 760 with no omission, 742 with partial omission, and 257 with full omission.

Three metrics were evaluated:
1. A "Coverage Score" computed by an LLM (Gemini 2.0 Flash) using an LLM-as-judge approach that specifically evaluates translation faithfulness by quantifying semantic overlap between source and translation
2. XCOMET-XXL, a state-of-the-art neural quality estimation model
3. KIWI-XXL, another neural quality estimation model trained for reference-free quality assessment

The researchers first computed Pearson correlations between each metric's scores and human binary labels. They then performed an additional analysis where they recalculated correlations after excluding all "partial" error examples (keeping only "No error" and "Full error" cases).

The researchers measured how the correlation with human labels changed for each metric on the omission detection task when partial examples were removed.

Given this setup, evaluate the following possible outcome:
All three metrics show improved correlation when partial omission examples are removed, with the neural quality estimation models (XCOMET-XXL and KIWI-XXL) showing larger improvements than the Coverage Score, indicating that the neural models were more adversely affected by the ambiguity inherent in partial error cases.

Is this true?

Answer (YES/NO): YES